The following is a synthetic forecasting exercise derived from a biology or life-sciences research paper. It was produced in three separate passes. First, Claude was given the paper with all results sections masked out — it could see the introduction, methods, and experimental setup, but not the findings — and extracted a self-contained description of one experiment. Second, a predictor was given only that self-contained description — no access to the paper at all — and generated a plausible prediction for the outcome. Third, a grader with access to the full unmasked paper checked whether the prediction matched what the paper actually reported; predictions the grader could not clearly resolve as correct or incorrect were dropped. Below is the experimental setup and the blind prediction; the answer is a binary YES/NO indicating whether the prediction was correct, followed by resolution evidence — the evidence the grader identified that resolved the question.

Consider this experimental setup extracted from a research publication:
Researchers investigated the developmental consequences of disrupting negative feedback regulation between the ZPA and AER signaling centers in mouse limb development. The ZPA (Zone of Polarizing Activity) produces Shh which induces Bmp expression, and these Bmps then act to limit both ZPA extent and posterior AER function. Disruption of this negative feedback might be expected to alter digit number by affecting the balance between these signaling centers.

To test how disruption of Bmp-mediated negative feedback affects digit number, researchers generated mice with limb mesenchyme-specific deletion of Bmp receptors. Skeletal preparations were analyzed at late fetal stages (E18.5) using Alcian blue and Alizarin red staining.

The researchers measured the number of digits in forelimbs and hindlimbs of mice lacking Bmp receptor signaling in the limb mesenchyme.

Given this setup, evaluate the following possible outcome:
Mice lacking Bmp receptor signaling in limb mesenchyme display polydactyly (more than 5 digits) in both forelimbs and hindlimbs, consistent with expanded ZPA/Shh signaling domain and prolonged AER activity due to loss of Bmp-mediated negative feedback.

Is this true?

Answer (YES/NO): NO